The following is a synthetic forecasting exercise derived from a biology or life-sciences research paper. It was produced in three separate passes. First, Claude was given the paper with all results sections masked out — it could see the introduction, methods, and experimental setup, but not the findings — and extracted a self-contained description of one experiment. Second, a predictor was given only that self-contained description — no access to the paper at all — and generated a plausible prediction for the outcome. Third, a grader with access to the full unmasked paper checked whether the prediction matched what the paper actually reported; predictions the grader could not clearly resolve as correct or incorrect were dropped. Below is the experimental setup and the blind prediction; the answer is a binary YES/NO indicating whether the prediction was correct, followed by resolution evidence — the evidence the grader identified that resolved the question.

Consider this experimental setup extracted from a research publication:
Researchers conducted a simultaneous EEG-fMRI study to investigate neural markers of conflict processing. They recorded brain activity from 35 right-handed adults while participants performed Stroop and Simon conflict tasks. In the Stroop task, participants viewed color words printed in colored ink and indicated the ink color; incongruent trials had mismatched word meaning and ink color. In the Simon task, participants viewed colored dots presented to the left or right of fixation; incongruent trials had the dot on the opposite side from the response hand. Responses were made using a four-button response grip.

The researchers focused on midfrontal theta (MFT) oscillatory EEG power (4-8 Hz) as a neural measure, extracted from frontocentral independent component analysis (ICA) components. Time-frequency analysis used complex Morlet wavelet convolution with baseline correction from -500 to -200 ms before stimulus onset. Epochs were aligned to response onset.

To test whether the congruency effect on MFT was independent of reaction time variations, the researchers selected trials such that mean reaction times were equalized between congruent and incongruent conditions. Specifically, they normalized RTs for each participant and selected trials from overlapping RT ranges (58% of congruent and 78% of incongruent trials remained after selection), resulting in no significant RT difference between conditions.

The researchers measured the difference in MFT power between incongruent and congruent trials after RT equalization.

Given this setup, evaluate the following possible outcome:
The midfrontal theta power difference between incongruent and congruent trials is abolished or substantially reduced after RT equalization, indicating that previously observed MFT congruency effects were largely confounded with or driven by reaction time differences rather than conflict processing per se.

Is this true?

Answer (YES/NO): NO